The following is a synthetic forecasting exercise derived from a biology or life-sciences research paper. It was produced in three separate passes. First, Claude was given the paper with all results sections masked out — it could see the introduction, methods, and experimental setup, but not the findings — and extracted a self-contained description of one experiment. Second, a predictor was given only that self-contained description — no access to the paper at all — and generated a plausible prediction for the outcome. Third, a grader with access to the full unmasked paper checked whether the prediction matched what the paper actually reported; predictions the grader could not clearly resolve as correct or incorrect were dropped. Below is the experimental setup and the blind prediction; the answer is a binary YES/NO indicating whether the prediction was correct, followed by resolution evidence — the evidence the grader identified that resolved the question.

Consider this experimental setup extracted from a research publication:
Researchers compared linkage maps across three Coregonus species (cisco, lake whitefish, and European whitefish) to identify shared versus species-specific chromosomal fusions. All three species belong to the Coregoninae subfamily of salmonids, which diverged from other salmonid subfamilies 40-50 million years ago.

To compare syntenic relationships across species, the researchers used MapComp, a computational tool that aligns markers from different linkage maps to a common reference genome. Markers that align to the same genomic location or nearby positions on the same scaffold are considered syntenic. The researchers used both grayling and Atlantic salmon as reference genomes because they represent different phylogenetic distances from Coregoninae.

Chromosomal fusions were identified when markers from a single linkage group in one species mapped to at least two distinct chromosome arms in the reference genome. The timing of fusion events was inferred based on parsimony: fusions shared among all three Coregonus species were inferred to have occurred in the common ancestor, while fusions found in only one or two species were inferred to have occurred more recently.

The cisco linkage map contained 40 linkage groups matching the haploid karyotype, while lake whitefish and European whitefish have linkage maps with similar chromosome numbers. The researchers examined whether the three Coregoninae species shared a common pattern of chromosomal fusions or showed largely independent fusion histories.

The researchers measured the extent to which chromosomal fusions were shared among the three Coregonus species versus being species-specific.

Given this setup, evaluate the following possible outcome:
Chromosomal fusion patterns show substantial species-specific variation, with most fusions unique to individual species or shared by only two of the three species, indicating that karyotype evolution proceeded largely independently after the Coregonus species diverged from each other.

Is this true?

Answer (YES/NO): NO